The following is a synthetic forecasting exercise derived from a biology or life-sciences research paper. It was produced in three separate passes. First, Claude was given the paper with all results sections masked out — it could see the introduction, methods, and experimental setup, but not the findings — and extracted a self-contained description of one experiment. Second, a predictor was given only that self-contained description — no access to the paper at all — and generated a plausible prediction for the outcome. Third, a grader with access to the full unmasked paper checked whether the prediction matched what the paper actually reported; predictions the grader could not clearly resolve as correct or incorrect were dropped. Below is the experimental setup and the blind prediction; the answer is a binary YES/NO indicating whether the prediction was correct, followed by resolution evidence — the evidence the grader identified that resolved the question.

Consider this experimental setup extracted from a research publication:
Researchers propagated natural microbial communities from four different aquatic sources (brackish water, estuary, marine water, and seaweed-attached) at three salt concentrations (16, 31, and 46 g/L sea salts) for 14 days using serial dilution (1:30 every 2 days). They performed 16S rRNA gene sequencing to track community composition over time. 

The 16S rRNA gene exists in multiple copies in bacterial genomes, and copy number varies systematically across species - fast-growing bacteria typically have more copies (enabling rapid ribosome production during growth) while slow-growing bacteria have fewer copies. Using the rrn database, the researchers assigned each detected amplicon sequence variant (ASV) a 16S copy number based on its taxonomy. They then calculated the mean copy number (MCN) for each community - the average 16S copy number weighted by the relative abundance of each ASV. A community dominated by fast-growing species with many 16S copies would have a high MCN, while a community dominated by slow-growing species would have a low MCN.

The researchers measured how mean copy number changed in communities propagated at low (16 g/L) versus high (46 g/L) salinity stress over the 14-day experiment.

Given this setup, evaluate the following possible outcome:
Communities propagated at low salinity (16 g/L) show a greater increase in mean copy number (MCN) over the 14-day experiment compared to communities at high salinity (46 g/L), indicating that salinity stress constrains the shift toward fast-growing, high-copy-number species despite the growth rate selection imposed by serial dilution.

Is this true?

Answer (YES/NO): NO